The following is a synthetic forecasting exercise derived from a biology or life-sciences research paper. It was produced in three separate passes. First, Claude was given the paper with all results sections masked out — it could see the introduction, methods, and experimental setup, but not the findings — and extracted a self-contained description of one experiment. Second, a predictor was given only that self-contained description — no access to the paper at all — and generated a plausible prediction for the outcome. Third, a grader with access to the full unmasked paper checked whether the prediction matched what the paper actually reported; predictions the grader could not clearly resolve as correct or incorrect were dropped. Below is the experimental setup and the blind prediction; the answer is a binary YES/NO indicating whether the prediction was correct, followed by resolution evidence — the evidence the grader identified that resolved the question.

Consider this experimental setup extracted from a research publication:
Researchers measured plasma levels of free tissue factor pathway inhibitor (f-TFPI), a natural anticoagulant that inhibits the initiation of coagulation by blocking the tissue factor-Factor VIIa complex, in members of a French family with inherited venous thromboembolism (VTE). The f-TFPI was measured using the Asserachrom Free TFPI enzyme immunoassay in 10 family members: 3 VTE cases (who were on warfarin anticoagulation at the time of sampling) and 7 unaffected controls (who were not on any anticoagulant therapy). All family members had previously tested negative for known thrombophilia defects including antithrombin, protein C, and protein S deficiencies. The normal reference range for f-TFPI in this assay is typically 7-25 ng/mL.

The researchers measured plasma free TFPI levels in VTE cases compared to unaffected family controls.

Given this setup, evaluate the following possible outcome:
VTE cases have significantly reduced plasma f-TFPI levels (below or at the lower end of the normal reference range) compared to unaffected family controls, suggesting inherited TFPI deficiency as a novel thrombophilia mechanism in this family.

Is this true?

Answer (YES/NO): NO